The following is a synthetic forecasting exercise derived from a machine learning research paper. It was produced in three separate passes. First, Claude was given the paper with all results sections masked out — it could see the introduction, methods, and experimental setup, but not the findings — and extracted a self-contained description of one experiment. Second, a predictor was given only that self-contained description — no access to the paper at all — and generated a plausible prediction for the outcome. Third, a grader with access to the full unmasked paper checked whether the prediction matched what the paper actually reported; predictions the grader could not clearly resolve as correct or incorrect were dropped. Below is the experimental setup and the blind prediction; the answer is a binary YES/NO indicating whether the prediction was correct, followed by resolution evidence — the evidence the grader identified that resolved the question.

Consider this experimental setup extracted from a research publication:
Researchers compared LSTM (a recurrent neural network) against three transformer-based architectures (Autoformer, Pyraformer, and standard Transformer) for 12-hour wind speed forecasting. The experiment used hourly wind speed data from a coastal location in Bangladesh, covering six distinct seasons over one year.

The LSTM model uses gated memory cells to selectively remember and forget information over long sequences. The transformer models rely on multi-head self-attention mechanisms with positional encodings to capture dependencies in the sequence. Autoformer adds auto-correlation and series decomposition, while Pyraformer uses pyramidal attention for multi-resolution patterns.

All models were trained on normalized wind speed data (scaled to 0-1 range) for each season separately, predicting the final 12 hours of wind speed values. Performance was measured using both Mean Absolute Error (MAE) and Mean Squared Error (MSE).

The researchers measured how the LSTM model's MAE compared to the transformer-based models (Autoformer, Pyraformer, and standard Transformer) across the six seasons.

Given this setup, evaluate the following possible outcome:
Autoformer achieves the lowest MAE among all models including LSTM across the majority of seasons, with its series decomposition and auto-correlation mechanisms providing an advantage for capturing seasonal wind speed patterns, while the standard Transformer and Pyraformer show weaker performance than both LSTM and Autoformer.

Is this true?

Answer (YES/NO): NO